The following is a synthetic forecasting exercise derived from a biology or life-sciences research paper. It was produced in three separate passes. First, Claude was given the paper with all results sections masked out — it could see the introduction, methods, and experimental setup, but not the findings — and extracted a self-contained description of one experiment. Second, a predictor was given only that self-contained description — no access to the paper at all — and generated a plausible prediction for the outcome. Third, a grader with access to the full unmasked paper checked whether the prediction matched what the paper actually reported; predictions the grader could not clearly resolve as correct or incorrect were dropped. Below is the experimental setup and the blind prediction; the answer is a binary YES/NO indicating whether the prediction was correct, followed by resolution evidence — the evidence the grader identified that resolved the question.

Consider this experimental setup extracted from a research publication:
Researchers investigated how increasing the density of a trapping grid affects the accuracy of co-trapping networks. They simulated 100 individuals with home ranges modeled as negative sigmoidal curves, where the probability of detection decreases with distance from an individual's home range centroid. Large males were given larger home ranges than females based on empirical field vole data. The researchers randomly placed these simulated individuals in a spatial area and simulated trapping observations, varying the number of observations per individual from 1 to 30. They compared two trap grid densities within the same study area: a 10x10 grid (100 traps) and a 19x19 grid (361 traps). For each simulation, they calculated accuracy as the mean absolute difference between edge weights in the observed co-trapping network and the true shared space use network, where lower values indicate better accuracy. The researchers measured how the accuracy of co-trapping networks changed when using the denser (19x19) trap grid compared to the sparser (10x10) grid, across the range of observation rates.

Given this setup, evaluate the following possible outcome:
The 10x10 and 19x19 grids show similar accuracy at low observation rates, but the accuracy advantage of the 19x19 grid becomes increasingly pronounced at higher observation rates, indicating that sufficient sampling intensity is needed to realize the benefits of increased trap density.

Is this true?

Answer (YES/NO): NO